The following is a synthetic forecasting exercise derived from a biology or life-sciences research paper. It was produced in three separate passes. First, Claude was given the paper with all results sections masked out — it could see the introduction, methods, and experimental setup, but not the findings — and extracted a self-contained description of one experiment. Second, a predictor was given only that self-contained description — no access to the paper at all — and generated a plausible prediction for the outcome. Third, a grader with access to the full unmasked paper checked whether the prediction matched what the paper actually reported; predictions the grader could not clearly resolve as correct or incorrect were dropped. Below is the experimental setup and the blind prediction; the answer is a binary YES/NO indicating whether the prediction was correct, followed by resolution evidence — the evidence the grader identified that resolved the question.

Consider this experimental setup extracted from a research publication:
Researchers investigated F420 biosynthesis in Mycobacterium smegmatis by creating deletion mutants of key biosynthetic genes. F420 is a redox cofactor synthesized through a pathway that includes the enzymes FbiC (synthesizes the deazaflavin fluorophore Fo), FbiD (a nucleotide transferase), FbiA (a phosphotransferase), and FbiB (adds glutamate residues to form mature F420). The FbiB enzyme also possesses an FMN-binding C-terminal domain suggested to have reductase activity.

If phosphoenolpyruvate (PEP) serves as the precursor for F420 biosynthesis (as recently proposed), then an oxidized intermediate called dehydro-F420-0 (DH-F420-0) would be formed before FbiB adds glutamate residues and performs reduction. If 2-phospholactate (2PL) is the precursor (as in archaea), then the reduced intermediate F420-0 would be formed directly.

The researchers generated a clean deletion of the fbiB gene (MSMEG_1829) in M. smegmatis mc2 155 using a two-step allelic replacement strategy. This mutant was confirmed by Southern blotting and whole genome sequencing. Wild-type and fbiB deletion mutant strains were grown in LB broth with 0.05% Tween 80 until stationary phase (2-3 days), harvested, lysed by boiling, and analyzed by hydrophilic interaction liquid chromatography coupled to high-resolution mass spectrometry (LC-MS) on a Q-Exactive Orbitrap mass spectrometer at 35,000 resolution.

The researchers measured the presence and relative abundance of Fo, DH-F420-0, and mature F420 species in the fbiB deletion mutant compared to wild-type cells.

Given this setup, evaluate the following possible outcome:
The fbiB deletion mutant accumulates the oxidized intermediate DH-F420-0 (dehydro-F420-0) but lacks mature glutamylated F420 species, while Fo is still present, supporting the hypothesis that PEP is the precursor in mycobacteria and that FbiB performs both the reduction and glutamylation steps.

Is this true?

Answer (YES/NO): YES